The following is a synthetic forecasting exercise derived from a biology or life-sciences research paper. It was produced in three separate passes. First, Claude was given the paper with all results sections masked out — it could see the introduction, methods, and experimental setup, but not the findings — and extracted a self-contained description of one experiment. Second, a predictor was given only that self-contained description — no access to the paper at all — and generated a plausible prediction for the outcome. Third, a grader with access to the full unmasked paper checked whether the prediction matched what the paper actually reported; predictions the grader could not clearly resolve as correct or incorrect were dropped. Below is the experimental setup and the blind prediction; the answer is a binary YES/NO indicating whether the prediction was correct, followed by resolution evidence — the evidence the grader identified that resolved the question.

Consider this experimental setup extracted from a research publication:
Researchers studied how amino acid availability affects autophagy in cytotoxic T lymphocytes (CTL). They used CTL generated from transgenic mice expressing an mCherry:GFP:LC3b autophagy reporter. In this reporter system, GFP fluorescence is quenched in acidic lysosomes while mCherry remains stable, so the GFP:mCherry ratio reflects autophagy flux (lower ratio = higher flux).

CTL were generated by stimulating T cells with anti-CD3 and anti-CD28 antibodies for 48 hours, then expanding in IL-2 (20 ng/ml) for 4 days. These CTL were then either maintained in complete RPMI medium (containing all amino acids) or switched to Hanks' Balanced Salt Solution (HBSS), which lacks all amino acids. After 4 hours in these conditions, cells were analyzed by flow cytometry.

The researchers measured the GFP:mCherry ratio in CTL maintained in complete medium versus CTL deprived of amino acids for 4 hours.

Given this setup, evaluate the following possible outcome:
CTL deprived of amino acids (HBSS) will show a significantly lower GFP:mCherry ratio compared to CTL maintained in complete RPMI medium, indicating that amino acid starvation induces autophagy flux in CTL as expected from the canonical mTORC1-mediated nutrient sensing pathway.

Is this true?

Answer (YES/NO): NO